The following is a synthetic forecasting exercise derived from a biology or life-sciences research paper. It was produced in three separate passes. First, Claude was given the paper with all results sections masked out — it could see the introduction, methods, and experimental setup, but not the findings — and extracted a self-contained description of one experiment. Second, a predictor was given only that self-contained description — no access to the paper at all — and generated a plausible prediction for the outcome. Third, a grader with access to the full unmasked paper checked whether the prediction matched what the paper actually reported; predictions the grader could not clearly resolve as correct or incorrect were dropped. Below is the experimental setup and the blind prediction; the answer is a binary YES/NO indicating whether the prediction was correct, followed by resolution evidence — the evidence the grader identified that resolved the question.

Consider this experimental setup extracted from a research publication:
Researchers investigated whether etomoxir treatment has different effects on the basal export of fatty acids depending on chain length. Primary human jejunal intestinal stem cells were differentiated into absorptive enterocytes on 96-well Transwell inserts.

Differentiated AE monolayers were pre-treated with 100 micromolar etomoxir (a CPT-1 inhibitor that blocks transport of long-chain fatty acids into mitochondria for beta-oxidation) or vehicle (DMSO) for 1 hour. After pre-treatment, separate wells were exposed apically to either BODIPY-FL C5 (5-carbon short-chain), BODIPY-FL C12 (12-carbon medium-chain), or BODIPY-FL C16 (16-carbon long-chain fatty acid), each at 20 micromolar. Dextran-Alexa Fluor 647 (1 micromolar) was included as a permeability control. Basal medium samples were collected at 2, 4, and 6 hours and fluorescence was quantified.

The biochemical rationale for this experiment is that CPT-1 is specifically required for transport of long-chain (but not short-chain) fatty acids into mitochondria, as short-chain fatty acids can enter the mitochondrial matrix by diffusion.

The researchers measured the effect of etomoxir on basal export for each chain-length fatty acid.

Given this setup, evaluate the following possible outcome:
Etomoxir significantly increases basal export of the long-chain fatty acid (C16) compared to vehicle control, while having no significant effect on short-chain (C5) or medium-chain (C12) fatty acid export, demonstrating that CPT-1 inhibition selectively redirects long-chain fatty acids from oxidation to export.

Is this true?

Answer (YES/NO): NO